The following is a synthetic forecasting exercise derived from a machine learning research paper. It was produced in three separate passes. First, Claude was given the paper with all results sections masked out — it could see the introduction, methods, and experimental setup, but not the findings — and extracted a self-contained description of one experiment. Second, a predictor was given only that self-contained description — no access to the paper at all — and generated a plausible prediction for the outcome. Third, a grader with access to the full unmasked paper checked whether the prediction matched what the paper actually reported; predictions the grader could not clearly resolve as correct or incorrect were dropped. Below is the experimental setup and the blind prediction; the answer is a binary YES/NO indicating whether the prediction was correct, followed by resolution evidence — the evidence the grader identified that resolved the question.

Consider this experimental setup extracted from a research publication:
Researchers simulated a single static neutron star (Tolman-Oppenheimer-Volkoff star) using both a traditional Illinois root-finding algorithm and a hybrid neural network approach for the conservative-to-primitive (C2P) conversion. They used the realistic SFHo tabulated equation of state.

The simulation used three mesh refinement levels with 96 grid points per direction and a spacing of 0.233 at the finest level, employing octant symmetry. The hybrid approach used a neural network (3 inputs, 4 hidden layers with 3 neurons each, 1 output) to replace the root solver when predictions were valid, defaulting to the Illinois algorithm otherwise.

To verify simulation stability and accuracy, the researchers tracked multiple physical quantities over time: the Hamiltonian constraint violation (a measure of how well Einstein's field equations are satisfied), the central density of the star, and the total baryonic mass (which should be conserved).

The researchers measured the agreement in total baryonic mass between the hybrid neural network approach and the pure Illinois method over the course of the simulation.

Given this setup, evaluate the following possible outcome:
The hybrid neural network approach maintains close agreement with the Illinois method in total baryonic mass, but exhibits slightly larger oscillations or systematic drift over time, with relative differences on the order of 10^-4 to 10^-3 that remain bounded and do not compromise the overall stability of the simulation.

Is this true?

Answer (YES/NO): NO